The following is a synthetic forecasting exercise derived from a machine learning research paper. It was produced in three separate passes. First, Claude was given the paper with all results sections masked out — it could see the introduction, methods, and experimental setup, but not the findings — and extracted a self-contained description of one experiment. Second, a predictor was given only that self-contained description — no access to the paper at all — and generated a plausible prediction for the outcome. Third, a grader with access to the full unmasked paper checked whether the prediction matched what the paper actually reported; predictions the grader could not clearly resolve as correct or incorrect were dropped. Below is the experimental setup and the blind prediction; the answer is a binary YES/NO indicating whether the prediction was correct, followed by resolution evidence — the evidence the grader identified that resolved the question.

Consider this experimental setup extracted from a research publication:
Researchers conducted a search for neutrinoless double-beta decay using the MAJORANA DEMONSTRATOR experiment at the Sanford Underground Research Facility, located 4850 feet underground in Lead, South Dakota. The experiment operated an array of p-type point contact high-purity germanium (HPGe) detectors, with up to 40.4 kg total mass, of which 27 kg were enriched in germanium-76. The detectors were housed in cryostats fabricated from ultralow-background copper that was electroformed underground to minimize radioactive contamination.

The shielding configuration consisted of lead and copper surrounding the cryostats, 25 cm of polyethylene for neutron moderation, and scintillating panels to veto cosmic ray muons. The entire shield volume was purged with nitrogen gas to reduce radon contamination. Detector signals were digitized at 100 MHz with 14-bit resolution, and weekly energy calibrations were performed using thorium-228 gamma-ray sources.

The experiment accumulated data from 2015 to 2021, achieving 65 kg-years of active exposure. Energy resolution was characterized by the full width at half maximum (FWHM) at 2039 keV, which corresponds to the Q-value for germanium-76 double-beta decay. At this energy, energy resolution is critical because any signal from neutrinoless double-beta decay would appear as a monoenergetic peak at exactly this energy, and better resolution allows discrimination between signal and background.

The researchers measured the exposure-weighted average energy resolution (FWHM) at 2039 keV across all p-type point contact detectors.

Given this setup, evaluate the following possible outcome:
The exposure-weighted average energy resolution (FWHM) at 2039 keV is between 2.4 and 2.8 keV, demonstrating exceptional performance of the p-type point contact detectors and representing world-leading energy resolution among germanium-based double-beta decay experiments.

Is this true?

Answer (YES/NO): YES